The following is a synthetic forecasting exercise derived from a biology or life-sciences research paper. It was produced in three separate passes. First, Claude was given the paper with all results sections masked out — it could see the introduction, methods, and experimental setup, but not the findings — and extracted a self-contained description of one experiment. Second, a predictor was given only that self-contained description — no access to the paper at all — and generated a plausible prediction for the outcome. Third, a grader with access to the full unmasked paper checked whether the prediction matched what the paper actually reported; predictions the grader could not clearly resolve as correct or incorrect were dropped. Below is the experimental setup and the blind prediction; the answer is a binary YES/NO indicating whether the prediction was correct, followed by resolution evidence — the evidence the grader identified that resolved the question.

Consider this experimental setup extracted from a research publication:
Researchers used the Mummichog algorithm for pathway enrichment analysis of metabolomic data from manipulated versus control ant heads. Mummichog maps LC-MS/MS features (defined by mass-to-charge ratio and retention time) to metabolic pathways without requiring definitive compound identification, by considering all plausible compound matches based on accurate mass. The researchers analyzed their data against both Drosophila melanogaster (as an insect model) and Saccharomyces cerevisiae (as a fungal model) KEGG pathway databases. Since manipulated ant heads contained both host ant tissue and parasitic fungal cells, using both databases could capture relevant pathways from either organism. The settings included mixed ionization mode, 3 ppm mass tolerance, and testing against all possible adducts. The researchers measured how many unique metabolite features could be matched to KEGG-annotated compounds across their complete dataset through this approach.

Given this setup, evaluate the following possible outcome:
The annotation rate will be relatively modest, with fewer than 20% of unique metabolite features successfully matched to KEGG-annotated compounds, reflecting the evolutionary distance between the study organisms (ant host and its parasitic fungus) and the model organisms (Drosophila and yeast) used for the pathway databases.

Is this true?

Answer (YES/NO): YES